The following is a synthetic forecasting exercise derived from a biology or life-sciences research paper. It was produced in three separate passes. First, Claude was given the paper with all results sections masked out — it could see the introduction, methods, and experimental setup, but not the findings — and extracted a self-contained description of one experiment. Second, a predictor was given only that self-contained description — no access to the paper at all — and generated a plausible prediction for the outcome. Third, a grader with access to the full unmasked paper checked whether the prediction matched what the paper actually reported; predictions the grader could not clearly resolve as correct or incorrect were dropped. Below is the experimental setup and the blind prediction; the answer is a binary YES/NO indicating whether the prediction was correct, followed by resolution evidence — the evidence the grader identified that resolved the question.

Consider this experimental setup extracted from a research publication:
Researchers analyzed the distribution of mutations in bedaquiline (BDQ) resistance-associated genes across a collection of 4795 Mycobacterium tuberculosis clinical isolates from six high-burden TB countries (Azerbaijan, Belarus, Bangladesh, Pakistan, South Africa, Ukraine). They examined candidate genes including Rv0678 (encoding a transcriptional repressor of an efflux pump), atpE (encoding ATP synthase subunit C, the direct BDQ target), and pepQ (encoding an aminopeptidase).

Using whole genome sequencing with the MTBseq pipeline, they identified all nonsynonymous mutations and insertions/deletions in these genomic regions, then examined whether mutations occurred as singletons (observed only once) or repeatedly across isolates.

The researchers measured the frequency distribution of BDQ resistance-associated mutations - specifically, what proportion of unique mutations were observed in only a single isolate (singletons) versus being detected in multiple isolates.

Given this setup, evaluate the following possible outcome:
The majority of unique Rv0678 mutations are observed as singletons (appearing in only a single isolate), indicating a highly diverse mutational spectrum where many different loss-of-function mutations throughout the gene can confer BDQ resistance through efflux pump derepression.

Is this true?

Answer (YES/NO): YES